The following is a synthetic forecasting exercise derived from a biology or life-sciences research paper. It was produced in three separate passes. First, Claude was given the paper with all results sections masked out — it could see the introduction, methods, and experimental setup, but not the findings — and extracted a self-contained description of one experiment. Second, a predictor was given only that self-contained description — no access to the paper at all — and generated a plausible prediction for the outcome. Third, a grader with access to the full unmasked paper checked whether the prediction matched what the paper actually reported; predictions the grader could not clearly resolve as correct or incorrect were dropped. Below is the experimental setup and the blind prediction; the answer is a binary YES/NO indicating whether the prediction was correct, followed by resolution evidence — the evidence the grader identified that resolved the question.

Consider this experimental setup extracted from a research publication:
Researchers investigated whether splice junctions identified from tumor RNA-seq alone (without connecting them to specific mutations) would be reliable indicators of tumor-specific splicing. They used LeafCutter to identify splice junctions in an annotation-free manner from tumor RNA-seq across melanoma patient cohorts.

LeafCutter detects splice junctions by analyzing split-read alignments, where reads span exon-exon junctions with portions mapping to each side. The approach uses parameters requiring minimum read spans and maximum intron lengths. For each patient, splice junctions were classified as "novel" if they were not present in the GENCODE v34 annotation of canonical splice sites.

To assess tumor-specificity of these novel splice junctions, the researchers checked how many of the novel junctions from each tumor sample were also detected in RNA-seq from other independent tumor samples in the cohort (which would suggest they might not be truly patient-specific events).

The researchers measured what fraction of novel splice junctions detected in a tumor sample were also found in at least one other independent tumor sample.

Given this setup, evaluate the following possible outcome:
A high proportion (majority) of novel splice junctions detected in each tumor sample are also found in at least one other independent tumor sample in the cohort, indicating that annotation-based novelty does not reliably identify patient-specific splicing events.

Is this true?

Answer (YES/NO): NO